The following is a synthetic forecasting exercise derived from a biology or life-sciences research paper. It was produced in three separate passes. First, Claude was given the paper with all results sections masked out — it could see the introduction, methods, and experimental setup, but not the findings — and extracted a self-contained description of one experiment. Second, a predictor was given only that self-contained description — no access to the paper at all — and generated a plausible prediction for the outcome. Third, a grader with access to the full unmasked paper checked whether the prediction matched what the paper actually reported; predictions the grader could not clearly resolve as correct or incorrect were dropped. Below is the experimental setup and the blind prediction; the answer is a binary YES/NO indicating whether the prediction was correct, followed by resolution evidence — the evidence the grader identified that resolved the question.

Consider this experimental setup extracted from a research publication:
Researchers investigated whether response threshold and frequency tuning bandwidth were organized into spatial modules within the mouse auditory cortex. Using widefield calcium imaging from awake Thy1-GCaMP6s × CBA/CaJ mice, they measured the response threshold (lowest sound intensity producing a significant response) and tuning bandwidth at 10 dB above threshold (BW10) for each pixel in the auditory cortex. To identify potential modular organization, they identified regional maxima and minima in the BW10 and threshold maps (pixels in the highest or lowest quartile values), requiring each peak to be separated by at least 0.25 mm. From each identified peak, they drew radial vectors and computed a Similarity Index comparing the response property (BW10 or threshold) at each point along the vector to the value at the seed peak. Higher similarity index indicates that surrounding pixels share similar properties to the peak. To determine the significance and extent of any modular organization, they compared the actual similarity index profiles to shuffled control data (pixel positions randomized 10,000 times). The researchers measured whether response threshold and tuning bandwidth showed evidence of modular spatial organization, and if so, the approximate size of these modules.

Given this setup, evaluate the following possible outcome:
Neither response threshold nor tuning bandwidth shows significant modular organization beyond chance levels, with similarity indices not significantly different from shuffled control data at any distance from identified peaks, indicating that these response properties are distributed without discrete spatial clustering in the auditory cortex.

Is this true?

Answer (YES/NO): NO